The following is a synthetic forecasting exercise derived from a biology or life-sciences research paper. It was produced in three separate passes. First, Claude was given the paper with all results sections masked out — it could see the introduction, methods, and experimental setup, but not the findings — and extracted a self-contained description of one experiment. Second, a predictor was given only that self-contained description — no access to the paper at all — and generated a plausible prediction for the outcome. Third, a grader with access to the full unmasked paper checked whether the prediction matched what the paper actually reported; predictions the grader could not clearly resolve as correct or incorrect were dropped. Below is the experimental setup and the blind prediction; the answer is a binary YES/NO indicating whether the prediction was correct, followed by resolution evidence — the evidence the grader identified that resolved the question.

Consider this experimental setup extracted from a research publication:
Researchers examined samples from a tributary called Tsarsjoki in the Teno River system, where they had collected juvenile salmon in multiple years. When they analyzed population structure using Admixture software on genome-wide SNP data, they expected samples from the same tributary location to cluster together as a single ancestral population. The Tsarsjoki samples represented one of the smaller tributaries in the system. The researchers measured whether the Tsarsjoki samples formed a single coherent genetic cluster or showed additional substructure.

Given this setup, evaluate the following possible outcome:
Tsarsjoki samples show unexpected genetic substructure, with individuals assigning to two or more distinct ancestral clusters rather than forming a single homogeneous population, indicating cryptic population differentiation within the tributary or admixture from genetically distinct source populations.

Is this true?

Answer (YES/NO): YES